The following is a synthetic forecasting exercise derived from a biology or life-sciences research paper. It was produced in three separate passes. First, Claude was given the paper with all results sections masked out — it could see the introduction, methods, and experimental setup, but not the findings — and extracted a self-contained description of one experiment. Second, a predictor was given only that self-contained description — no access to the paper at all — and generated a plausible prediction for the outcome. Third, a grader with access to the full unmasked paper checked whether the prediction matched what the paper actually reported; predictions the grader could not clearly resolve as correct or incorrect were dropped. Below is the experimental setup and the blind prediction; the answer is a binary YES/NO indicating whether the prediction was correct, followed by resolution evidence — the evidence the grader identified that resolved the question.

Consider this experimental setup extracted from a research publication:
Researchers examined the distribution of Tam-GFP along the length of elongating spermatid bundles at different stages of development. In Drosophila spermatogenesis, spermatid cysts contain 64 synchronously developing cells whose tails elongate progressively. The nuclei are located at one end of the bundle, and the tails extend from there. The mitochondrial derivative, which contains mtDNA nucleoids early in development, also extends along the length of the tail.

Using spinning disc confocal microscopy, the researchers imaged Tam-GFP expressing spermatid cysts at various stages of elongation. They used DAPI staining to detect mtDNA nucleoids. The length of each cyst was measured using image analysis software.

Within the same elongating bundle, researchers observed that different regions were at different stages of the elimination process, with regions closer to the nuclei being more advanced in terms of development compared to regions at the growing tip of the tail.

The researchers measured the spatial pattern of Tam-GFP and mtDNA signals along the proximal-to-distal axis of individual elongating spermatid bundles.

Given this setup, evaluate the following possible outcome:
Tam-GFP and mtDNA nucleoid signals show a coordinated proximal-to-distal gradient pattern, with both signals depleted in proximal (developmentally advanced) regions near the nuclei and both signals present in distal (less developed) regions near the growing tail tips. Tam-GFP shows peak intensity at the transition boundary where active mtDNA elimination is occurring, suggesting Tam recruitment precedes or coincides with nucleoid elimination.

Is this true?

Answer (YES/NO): YES